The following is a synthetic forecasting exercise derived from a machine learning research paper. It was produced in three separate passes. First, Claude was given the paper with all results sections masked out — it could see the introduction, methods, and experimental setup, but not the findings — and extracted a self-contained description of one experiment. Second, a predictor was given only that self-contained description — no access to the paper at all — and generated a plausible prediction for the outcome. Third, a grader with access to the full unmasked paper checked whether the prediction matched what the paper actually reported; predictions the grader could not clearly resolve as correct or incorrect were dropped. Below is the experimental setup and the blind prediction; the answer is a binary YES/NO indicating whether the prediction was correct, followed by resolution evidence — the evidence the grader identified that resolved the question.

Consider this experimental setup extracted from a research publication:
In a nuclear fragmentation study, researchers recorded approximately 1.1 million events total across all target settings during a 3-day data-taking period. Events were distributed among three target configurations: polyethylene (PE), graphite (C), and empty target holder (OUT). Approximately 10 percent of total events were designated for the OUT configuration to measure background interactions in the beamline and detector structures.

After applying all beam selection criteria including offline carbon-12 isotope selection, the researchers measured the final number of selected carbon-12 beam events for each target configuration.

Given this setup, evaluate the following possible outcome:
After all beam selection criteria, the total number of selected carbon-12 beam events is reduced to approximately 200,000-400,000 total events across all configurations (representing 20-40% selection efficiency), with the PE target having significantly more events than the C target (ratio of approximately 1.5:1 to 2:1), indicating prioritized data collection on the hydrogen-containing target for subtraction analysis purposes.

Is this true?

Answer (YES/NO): NO